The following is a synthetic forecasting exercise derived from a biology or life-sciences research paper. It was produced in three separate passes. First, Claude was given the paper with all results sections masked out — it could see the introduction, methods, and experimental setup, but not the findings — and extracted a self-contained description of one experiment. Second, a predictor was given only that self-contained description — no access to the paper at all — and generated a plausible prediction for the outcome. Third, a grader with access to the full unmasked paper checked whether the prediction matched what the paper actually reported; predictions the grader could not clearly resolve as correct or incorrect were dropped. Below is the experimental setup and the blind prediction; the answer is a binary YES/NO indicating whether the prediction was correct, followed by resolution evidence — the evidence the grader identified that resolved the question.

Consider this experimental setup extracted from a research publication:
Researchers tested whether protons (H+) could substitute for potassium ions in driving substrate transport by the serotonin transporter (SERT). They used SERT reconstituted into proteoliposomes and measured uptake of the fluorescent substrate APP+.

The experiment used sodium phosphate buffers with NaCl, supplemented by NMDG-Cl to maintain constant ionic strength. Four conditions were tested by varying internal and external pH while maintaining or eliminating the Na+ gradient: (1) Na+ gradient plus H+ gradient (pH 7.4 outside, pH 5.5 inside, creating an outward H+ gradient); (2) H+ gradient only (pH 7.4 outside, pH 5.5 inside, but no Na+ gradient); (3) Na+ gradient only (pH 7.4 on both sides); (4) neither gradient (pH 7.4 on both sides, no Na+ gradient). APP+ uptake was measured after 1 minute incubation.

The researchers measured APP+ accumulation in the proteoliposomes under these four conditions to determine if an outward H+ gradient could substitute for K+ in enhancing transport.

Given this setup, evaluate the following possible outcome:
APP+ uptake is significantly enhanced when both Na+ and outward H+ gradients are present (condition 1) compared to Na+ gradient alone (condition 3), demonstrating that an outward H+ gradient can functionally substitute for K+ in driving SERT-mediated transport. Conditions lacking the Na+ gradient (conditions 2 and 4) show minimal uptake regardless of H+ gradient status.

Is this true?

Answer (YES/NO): NO